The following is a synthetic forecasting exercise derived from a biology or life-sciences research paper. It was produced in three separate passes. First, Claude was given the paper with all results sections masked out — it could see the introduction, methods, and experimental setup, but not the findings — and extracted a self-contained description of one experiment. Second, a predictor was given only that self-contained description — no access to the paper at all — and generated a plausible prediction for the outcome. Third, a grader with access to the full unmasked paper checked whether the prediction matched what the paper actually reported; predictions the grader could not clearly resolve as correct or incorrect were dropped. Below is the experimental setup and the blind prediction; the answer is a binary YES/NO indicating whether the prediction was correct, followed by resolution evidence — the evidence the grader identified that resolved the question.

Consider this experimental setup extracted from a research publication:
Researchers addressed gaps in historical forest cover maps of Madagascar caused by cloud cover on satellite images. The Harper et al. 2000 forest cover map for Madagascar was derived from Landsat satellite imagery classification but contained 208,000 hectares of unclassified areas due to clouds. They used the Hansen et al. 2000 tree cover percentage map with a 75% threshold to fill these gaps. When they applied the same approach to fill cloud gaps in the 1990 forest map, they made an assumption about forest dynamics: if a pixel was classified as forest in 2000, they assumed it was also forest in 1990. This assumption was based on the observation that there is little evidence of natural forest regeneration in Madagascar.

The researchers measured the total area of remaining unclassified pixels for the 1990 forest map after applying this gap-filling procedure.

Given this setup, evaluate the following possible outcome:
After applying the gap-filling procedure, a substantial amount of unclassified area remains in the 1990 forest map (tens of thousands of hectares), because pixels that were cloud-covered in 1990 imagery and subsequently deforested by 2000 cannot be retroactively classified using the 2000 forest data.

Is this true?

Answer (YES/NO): NO